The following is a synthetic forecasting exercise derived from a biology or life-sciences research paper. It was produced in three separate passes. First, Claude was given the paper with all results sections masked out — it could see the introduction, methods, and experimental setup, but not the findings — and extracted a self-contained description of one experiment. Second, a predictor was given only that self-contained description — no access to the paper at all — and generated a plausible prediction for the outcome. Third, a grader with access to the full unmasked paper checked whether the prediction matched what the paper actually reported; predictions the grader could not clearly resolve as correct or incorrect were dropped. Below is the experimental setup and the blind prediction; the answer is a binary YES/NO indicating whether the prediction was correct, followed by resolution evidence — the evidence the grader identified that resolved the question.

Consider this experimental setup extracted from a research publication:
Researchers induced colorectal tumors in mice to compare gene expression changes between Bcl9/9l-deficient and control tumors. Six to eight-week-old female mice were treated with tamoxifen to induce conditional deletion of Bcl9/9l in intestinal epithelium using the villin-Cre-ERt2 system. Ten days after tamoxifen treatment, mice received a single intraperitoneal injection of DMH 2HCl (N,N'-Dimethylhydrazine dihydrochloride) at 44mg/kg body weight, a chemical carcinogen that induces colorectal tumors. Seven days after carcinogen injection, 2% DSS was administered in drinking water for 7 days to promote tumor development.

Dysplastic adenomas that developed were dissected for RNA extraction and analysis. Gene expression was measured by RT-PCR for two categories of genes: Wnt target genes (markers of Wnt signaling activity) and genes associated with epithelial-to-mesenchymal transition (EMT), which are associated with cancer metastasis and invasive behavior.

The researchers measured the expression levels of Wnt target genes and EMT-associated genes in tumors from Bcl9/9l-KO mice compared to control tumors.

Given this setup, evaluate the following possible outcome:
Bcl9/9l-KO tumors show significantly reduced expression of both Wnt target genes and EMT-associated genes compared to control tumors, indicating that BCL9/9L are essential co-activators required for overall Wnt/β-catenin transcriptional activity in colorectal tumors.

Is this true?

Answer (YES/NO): YES